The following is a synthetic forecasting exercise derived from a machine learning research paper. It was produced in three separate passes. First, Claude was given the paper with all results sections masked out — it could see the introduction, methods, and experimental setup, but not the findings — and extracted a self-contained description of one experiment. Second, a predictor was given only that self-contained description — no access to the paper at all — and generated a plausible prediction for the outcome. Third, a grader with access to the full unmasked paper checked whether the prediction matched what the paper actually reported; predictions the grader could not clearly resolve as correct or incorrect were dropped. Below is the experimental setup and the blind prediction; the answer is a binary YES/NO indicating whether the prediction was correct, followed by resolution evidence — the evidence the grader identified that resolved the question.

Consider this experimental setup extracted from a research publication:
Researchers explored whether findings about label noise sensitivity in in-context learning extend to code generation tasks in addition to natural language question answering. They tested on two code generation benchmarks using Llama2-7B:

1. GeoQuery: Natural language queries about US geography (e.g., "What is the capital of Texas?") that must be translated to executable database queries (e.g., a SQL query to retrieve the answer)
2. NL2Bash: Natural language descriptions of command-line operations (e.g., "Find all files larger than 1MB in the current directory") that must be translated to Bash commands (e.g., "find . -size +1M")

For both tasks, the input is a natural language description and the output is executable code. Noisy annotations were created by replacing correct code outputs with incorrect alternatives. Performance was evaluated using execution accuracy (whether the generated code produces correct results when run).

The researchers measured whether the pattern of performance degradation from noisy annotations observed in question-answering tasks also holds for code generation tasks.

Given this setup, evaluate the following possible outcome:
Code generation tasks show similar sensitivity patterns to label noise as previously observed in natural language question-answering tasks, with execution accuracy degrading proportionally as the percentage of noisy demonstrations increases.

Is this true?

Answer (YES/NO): YES